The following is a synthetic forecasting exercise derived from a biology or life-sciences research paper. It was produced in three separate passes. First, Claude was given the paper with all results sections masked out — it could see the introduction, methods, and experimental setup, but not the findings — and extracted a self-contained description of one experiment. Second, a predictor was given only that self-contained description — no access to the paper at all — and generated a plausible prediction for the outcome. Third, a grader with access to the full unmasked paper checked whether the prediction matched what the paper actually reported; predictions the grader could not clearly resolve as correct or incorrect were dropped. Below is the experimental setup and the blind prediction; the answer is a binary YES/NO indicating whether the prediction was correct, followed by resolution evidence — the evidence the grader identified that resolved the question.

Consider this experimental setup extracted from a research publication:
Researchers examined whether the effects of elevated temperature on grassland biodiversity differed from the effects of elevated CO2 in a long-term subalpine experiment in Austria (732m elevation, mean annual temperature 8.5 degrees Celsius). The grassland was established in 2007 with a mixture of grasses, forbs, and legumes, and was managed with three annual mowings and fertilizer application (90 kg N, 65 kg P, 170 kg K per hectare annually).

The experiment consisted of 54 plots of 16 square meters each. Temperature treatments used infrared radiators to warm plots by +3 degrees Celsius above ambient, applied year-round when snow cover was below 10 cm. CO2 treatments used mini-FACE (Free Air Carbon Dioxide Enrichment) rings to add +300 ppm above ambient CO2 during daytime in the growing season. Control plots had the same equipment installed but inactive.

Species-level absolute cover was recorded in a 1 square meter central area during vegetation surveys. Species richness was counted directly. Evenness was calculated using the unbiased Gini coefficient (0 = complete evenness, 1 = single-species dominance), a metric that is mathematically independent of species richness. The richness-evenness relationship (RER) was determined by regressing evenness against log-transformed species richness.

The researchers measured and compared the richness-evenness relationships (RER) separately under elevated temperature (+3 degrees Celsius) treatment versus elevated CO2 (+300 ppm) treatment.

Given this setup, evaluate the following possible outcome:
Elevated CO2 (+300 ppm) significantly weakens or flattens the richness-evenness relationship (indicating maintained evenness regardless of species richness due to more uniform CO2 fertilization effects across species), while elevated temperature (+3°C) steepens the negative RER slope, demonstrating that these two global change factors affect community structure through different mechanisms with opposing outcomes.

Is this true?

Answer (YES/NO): NO